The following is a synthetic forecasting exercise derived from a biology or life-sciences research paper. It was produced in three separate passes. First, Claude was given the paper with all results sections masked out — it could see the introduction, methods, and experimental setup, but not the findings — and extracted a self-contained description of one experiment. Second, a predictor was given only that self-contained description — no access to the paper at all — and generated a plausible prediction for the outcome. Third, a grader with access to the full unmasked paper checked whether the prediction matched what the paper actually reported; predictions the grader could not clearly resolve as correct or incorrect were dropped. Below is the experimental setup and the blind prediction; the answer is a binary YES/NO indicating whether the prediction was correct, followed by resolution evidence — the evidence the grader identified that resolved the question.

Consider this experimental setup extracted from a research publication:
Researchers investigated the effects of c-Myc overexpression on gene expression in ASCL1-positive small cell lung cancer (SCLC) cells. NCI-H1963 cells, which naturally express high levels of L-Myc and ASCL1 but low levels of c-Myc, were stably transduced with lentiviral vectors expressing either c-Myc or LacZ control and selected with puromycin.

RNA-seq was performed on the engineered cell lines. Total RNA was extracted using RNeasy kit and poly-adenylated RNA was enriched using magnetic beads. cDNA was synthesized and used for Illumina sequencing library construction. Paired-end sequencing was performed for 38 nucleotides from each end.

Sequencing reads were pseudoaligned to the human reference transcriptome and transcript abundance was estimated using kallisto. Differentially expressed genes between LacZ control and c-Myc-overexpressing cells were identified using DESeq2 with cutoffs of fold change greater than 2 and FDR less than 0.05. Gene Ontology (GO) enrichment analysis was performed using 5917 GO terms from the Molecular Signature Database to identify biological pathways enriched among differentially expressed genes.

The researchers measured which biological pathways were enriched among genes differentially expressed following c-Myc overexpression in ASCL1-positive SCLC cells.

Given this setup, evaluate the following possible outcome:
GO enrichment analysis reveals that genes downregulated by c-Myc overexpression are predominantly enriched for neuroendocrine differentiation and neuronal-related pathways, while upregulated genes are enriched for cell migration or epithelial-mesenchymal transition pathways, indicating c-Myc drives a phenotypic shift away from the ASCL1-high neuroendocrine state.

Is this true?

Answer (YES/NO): NO